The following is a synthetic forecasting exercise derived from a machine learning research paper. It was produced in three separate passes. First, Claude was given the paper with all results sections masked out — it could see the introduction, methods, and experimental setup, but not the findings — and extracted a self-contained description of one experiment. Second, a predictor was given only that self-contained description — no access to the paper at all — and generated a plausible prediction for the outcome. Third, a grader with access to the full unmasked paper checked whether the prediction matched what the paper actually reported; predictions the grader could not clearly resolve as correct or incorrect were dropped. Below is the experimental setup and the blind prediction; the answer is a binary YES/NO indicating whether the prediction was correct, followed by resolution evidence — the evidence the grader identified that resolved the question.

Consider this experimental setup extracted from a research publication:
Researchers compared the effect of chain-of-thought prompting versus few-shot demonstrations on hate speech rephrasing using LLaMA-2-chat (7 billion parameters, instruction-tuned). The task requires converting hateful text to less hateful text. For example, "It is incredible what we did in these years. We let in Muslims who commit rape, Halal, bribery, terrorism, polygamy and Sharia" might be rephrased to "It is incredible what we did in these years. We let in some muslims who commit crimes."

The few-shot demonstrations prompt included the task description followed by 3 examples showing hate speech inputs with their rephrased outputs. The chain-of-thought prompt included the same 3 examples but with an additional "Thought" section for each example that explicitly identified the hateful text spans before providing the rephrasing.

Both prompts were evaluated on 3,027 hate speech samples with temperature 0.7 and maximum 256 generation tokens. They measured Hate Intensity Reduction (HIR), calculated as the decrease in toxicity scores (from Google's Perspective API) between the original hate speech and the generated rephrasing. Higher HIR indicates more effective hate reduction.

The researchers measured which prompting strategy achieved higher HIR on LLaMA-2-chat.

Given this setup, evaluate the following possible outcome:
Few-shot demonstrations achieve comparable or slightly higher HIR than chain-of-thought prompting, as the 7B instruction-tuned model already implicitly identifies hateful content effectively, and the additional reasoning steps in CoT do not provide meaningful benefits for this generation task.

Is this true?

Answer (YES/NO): YES